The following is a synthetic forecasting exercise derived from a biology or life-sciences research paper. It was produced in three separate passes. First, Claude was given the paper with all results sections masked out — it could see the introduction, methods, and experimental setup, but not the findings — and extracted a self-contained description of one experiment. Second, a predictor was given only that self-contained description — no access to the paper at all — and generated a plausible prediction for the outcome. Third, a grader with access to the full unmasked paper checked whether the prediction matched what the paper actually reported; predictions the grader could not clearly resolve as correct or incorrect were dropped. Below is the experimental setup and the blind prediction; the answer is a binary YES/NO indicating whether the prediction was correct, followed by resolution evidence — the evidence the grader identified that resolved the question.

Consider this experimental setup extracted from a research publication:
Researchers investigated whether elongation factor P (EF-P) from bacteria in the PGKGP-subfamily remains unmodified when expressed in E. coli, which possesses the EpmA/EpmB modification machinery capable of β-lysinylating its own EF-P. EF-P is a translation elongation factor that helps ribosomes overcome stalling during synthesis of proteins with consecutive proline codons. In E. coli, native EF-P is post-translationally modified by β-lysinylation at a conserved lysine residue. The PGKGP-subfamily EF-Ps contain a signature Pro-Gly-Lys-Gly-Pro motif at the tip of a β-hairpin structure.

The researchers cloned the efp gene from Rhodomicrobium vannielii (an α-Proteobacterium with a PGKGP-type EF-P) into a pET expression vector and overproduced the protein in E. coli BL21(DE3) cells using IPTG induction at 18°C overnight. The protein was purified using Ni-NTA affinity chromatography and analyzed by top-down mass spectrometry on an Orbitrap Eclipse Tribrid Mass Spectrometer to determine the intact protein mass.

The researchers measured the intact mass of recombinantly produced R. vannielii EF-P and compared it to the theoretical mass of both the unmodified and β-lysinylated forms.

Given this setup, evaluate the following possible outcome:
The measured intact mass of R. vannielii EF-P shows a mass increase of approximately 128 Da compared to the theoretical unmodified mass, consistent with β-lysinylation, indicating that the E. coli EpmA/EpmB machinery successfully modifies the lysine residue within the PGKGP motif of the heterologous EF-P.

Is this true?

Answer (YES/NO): NO